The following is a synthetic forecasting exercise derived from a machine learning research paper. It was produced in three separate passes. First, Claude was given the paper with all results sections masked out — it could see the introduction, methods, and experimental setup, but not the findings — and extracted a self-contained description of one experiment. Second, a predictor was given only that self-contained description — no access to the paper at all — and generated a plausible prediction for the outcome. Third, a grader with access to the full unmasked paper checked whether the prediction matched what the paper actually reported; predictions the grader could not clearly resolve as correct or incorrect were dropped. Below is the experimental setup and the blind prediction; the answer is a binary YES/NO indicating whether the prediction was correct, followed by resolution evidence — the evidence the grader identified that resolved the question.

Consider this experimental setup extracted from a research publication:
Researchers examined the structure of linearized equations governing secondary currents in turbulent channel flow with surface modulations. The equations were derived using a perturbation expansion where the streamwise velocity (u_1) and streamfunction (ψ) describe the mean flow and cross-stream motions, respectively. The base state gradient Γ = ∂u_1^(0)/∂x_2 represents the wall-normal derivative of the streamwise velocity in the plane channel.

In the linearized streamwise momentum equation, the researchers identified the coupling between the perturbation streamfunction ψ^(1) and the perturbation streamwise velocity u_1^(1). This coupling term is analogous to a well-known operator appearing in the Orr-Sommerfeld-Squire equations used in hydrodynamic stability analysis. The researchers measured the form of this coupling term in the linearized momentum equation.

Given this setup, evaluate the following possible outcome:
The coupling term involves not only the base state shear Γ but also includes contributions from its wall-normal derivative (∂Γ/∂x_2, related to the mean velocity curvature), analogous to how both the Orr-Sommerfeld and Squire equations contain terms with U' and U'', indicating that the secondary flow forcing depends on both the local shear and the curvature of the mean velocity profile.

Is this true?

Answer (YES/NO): NO